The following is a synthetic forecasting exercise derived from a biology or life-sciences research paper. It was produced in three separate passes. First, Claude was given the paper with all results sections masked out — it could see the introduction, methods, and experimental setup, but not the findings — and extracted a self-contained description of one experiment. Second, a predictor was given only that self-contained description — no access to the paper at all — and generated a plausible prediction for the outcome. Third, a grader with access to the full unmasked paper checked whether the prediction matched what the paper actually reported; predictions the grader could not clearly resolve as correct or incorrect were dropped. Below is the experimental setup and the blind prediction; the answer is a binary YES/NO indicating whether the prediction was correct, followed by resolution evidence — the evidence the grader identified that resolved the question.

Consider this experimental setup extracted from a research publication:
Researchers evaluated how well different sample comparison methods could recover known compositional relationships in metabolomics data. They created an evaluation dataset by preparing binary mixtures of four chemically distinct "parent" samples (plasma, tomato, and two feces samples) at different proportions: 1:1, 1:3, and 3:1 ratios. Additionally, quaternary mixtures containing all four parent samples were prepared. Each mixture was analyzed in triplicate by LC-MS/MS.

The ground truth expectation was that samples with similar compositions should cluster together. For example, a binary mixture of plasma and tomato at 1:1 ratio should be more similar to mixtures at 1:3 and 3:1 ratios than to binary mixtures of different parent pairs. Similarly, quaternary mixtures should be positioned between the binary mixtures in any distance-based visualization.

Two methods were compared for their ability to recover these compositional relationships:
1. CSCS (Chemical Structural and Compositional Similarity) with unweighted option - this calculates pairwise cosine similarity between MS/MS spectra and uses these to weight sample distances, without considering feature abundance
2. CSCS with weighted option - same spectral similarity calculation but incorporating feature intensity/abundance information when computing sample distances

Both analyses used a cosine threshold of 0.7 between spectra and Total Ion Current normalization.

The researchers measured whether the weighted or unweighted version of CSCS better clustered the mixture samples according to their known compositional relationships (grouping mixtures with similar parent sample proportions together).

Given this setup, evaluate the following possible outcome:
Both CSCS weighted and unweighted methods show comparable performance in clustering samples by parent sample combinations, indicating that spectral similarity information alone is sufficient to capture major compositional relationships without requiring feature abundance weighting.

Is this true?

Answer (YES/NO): NO